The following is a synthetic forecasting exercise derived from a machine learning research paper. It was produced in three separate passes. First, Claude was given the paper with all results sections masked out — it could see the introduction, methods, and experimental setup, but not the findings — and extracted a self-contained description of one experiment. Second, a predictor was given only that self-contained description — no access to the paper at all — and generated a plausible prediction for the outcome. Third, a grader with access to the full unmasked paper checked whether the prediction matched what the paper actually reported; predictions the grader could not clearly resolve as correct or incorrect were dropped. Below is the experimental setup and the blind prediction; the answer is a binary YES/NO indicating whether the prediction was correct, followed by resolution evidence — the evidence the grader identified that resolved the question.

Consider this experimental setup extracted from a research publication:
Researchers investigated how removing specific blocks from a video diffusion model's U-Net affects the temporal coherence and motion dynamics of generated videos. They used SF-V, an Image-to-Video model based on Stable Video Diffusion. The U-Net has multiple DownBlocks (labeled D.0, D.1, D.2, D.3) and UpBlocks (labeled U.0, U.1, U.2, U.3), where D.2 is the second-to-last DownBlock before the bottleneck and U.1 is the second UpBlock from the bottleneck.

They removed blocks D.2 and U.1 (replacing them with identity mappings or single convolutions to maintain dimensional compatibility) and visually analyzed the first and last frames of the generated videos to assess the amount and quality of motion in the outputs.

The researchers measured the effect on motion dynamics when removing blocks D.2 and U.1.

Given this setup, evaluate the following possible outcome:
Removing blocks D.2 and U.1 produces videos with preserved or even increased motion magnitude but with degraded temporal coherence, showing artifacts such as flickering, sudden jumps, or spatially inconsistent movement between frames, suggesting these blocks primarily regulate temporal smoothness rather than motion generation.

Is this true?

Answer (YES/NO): NO